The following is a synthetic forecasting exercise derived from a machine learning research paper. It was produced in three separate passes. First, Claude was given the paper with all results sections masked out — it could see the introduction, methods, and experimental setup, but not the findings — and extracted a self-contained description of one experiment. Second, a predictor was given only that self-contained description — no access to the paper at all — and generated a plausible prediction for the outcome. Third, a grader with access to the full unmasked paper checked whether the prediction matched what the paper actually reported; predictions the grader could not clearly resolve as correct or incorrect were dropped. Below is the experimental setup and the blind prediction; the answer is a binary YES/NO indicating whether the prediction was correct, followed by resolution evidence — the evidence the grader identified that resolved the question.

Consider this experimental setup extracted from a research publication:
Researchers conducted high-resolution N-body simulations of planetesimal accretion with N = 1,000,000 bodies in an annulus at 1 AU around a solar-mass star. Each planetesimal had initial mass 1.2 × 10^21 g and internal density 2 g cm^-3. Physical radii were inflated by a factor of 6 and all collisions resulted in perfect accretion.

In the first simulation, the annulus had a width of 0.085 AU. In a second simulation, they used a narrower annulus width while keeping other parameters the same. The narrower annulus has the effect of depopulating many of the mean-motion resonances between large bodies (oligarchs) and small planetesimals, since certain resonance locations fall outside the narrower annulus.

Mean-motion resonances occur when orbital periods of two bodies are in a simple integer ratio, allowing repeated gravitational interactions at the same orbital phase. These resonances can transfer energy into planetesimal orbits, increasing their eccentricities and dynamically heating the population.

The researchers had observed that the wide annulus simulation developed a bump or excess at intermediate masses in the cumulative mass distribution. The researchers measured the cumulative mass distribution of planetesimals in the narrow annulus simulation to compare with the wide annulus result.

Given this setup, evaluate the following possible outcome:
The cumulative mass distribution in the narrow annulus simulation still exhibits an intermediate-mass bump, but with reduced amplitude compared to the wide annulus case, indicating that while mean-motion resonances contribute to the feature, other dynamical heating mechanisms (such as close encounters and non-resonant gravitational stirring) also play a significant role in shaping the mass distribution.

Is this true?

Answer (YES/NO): NO